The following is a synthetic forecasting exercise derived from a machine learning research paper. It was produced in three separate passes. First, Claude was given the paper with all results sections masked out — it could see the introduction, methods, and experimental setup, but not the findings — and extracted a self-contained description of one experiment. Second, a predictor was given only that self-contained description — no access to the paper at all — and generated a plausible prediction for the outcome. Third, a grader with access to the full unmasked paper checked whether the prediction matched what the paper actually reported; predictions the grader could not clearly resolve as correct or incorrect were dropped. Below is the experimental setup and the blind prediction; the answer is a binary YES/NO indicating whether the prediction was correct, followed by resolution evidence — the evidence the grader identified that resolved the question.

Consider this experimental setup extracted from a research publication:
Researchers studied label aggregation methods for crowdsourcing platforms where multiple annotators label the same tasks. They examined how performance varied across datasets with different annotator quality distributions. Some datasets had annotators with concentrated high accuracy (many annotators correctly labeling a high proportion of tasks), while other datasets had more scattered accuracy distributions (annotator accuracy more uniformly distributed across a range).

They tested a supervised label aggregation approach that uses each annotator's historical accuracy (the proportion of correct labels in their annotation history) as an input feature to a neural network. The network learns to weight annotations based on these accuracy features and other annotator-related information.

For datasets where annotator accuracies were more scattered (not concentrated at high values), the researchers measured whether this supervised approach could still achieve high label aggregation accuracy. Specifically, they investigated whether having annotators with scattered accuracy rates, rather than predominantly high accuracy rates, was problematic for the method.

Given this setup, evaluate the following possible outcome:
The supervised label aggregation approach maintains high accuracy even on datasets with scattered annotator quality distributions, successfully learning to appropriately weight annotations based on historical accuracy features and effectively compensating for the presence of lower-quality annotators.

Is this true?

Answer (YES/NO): YES